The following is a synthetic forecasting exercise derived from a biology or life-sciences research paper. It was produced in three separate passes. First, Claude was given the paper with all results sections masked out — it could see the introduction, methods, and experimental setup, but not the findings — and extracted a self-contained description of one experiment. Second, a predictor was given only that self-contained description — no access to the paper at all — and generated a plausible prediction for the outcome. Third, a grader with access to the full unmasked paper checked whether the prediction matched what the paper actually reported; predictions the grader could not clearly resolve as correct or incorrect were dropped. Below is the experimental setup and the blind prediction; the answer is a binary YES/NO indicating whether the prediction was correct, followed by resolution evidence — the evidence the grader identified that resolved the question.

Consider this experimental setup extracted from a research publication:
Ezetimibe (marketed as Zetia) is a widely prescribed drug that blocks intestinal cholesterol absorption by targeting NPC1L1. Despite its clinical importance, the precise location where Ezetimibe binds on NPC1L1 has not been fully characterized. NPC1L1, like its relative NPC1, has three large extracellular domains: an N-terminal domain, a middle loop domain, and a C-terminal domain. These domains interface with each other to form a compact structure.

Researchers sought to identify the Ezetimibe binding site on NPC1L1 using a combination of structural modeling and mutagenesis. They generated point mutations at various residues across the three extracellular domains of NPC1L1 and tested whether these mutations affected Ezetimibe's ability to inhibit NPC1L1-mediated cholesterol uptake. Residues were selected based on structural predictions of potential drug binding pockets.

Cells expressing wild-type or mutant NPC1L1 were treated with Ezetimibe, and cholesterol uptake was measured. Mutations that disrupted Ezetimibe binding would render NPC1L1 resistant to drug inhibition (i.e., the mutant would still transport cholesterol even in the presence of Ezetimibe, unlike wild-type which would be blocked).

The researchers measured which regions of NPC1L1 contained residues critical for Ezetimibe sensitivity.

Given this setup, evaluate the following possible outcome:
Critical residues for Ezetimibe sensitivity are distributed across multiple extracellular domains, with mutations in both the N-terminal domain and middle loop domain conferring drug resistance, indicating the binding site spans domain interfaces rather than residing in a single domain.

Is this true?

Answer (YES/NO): YES